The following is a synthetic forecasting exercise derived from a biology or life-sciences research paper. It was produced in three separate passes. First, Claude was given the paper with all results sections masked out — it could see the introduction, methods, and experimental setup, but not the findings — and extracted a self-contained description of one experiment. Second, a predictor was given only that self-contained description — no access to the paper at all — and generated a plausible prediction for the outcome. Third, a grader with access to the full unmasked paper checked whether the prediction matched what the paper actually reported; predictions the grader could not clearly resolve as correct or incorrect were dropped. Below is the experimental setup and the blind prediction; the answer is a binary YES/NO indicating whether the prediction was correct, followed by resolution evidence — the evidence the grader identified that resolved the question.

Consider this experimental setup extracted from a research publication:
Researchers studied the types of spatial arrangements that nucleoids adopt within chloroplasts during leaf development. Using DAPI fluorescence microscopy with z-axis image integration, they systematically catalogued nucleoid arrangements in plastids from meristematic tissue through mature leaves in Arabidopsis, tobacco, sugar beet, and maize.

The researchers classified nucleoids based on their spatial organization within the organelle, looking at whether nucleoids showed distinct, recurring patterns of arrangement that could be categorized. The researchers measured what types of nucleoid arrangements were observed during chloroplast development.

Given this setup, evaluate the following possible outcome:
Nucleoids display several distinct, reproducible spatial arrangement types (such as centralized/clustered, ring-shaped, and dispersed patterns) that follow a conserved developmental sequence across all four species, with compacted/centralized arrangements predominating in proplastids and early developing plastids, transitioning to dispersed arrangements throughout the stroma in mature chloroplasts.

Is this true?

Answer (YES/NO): YES